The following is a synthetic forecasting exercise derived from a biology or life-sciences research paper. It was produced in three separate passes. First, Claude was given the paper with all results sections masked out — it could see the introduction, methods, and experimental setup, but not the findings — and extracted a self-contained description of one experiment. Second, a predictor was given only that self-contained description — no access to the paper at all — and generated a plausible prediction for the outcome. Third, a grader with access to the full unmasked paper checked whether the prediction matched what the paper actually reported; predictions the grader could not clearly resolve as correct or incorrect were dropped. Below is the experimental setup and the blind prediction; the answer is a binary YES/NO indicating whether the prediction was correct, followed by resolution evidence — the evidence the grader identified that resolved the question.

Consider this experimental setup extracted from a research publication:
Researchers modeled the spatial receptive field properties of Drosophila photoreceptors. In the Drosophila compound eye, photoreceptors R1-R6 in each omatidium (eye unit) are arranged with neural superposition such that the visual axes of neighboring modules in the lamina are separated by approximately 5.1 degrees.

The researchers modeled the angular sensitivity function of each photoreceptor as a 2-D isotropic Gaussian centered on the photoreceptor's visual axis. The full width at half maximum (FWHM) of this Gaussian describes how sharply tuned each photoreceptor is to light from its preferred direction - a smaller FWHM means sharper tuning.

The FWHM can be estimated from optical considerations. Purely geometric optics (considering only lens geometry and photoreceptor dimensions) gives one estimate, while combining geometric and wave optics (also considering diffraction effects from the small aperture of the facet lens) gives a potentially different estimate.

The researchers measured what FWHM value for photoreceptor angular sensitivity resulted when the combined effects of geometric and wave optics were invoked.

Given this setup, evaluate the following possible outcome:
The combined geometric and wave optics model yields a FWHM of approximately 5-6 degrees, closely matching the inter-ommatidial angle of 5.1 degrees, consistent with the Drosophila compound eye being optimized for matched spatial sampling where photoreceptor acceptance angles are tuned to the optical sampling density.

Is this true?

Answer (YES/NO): NO